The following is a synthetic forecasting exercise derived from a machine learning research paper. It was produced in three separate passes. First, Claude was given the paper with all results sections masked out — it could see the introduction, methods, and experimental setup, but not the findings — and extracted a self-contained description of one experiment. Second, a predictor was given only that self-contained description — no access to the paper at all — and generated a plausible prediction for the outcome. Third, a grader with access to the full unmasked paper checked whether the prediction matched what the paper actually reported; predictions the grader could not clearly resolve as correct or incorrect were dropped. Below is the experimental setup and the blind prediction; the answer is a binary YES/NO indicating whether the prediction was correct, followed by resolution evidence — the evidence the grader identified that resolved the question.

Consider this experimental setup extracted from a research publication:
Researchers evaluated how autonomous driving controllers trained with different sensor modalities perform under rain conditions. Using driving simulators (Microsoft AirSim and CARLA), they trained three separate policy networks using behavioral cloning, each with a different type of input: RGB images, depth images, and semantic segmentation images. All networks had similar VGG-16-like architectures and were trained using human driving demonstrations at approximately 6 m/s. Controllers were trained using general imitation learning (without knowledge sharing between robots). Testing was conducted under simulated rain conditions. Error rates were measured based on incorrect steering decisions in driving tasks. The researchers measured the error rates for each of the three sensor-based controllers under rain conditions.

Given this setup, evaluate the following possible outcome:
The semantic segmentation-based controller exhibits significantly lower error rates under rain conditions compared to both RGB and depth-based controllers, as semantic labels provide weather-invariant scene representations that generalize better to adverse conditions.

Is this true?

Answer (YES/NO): NO